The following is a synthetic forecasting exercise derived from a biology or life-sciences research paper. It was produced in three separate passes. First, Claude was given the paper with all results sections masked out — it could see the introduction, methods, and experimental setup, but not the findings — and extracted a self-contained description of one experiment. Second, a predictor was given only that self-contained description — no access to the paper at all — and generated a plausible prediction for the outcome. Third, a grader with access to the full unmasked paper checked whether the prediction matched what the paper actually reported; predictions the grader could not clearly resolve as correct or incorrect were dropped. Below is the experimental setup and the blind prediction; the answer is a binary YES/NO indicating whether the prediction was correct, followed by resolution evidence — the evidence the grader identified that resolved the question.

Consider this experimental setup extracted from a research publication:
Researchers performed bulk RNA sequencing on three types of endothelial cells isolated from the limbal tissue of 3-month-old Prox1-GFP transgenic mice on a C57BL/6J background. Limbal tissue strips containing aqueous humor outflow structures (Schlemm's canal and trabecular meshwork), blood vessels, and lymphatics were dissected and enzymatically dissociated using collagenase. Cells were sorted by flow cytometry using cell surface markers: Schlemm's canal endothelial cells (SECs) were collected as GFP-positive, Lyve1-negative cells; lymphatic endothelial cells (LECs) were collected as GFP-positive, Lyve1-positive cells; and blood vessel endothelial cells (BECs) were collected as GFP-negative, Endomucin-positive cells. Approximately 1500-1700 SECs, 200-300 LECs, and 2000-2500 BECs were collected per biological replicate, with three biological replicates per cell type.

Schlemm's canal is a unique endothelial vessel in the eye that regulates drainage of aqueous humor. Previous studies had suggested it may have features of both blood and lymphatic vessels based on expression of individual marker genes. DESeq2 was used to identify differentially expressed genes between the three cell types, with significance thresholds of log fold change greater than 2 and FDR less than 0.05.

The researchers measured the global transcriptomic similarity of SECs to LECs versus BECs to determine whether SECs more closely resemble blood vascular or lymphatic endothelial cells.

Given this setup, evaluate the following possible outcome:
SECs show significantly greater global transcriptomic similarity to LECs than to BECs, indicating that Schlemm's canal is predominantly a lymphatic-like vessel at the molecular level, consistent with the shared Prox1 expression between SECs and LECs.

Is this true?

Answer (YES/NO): YES